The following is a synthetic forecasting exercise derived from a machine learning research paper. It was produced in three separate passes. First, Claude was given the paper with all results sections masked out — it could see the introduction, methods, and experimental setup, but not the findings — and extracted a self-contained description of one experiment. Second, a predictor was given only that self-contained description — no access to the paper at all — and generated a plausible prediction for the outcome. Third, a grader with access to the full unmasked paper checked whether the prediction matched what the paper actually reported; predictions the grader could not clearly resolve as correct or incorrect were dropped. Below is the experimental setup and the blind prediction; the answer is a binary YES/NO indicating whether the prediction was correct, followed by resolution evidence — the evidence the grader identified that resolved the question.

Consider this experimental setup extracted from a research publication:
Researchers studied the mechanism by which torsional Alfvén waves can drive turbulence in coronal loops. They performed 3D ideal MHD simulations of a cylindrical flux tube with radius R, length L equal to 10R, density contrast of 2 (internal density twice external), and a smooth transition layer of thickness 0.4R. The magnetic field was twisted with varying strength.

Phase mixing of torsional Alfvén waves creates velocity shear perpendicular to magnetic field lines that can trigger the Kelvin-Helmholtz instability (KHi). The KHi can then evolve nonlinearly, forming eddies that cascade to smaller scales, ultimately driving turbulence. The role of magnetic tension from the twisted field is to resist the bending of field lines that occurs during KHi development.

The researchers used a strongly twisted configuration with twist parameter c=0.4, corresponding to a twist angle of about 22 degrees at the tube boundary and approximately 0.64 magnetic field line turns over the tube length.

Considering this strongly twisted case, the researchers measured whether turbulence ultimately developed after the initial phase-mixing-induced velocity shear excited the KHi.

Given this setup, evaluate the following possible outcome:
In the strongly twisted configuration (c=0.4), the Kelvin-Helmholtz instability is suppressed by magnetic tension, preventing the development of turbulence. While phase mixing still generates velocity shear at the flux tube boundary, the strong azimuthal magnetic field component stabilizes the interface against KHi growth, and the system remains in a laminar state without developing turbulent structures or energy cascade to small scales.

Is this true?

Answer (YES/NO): YES